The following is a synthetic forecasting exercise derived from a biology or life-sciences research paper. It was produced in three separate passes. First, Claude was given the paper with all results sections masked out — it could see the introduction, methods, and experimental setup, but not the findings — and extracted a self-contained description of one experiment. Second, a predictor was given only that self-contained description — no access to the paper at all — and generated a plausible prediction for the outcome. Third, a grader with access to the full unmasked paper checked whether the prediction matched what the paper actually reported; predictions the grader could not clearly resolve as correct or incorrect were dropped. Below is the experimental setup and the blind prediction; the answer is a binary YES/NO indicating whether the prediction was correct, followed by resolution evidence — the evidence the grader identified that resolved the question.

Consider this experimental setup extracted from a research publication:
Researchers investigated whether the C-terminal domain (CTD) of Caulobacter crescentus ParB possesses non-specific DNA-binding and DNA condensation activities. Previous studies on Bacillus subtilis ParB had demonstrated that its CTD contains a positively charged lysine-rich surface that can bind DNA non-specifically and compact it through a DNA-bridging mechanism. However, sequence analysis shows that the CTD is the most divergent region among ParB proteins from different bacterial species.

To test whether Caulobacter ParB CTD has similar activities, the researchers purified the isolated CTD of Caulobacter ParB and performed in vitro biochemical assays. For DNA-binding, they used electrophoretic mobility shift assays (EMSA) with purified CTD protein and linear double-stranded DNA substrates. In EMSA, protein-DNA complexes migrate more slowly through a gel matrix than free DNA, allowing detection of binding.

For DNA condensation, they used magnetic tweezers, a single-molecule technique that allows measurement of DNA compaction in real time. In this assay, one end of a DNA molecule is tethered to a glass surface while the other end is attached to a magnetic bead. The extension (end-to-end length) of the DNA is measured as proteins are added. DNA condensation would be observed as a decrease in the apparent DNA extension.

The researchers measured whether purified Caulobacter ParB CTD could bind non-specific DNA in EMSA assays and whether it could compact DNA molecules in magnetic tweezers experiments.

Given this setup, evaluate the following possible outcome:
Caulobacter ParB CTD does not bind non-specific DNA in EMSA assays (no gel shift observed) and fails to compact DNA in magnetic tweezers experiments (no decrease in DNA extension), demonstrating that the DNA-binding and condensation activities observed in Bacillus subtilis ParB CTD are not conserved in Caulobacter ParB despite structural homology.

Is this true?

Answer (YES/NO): YES